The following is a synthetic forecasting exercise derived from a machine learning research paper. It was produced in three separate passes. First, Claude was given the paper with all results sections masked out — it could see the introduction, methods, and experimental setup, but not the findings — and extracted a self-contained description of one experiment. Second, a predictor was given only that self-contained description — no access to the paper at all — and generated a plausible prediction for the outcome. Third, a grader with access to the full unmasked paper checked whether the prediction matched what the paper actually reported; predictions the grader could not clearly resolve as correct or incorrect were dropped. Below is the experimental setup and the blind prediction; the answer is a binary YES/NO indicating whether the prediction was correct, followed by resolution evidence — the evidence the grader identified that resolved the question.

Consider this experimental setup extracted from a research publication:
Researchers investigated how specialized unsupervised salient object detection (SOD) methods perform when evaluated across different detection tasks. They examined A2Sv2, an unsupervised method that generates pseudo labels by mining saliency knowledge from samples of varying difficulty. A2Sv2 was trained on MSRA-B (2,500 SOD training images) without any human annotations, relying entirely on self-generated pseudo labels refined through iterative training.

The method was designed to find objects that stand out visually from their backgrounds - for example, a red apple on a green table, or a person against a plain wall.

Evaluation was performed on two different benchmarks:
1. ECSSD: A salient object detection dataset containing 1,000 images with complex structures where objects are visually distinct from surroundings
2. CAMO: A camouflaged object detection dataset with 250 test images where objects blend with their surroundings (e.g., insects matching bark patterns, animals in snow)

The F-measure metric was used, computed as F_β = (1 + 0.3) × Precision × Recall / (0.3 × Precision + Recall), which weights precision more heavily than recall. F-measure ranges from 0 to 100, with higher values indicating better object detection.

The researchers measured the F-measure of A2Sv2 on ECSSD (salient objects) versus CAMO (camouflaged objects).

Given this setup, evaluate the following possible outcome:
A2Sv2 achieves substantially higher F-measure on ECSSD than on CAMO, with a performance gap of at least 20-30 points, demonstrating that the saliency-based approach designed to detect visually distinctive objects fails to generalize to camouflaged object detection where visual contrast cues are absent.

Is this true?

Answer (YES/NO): YES